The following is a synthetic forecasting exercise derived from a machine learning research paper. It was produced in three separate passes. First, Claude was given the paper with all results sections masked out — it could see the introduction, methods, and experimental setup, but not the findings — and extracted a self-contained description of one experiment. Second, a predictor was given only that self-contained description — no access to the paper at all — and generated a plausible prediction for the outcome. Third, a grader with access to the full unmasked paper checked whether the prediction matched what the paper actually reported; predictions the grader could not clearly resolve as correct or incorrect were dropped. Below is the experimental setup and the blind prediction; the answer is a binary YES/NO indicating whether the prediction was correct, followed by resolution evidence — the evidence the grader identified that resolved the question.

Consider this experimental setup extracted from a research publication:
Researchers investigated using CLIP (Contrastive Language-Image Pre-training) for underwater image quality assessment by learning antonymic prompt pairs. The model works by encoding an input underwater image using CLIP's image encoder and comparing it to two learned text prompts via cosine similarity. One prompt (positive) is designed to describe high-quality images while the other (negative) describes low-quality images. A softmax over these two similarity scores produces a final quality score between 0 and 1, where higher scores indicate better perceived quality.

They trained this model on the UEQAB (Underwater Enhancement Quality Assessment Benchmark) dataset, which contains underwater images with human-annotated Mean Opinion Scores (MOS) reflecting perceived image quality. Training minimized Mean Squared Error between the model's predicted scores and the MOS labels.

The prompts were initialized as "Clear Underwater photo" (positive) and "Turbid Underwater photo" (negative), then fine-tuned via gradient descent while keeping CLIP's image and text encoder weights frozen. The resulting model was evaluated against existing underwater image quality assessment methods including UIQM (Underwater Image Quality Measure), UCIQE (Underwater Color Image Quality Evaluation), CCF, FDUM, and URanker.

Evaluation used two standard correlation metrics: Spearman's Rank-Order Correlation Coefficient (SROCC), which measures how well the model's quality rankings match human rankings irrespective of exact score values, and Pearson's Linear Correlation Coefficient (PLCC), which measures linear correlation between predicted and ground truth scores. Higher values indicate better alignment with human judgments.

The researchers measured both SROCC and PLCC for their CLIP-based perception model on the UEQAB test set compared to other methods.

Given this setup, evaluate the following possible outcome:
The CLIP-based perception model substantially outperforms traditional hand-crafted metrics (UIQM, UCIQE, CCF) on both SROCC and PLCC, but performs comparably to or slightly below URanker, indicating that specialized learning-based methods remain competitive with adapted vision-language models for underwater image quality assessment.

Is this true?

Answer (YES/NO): NO